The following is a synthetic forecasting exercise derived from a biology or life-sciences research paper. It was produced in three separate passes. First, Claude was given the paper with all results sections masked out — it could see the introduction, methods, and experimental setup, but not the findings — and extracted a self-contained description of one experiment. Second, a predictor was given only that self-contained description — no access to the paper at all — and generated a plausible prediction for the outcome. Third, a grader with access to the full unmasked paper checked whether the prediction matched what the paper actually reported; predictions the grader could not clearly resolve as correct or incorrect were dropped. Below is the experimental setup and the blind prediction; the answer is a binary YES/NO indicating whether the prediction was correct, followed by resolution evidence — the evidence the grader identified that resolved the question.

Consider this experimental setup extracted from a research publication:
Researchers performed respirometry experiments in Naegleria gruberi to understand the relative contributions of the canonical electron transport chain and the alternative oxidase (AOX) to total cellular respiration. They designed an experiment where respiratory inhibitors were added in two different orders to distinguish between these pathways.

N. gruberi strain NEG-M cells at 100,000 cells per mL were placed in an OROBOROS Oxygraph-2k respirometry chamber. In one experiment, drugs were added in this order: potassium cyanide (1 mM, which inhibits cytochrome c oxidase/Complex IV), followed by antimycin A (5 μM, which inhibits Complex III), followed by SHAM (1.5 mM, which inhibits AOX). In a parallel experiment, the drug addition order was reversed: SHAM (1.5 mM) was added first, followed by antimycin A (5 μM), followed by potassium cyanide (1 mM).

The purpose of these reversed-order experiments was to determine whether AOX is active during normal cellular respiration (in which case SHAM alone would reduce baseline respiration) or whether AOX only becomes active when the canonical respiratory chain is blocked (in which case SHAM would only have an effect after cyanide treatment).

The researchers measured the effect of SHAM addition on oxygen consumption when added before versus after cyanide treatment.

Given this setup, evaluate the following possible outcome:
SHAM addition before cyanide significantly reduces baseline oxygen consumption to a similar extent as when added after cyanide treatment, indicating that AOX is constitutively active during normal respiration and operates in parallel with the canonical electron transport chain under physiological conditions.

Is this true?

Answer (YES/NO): NO